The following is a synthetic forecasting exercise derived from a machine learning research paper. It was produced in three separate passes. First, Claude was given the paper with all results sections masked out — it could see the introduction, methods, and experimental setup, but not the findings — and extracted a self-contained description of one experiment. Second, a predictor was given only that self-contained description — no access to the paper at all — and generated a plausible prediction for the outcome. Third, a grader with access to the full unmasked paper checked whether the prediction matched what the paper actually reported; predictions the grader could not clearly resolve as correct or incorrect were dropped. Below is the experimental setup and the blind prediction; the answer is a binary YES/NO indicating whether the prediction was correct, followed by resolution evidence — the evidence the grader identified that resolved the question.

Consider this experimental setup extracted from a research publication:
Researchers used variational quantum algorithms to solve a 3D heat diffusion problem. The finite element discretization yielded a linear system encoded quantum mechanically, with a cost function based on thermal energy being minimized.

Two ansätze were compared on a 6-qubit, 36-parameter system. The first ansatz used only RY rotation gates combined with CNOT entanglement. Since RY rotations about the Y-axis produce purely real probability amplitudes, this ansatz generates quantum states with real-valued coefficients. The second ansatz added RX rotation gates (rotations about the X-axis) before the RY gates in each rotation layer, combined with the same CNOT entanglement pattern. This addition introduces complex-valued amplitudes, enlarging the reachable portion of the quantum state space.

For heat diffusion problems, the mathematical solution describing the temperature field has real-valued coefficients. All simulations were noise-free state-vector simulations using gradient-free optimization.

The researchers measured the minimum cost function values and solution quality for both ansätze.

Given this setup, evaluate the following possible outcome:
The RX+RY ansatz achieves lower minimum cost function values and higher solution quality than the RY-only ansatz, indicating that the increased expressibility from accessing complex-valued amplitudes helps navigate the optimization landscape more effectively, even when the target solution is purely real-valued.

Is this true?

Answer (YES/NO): YES